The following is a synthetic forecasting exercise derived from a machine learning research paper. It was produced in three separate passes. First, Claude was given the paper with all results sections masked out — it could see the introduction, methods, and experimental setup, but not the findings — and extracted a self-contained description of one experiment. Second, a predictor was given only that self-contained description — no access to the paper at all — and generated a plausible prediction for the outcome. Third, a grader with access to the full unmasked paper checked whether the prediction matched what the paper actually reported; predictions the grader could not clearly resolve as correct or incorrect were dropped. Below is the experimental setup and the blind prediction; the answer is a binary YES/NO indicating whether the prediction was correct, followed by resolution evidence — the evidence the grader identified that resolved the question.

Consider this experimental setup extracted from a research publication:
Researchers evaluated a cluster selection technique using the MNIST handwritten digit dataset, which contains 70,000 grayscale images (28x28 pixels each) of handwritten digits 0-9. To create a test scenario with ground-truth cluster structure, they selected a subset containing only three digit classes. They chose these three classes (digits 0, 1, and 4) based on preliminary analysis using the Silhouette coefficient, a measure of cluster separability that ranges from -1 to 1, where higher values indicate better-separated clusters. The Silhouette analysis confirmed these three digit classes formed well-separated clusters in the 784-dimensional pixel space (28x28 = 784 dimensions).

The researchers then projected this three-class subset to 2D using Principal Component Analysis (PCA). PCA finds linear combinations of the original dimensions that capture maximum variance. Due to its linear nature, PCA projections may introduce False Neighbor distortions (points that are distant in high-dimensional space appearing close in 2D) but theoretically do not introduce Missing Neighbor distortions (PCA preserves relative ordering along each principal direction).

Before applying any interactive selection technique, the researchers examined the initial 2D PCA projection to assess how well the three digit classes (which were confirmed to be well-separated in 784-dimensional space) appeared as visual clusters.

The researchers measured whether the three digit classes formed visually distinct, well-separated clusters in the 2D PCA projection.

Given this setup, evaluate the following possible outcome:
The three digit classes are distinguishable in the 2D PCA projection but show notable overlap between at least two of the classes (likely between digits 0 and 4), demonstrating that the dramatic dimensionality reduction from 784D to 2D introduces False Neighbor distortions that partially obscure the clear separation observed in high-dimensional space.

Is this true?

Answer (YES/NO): YES